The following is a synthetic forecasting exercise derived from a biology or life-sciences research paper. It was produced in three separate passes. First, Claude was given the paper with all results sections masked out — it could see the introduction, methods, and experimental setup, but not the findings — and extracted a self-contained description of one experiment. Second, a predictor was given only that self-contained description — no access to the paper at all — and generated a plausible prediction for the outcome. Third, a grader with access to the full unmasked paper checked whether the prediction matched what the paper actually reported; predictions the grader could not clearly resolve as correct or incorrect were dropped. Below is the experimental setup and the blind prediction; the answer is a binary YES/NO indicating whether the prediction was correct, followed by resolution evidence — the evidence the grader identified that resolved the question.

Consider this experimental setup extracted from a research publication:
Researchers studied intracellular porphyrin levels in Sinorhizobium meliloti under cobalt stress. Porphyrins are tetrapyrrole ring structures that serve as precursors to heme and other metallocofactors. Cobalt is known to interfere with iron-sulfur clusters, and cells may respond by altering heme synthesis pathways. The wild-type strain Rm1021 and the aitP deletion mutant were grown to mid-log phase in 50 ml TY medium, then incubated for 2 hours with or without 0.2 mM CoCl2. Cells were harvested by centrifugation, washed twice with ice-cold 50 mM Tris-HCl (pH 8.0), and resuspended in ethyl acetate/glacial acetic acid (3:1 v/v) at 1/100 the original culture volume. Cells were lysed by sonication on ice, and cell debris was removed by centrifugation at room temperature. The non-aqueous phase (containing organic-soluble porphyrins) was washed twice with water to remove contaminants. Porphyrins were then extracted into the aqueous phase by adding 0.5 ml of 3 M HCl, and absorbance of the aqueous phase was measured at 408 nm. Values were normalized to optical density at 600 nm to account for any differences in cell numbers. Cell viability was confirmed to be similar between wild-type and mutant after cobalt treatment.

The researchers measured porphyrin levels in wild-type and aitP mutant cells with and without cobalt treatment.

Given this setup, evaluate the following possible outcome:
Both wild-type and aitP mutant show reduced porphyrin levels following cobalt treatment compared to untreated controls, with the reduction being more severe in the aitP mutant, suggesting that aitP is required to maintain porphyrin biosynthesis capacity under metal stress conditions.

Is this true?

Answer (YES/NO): NO